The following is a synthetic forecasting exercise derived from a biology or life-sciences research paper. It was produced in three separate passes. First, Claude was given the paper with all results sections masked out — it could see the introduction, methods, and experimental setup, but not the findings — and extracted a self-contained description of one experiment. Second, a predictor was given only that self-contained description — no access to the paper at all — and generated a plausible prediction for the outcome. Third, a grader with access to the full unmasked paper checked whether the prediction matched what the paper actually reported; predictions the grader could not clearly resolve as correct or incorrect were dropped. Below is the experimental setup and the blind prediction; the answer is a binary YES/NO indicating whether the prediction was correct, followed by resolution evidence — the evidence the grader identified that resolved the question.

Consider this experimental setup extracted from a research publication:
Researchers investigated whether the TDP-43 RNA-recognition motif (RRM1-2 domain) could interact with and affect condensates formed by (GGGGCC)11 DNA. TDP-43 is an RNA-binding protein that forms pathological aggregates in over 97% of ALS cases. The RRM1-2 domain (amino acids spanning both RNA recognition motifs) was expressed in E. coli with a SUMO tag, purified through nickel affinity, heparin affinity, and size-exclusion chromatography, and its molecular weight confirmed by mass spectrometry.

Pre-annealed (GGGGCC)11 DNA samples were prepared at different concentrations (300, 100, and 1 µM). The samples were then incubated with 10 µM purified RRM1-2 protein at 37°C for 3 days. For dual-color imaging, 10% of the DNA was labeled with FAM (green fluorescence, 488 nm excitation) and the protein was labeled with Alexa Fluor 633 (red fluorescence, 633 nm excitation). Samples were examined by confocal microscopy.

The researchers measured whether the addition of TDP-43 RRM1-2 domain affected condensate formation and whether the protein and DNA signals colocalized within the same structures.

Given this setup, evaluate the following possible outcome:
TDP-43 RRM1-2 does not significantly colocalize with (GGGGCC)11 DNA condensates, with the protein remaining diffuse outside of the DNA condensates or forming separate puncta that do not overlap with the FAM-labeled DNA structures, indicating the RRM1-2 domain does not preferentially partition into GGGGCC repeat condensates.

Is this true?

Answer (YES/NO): NO